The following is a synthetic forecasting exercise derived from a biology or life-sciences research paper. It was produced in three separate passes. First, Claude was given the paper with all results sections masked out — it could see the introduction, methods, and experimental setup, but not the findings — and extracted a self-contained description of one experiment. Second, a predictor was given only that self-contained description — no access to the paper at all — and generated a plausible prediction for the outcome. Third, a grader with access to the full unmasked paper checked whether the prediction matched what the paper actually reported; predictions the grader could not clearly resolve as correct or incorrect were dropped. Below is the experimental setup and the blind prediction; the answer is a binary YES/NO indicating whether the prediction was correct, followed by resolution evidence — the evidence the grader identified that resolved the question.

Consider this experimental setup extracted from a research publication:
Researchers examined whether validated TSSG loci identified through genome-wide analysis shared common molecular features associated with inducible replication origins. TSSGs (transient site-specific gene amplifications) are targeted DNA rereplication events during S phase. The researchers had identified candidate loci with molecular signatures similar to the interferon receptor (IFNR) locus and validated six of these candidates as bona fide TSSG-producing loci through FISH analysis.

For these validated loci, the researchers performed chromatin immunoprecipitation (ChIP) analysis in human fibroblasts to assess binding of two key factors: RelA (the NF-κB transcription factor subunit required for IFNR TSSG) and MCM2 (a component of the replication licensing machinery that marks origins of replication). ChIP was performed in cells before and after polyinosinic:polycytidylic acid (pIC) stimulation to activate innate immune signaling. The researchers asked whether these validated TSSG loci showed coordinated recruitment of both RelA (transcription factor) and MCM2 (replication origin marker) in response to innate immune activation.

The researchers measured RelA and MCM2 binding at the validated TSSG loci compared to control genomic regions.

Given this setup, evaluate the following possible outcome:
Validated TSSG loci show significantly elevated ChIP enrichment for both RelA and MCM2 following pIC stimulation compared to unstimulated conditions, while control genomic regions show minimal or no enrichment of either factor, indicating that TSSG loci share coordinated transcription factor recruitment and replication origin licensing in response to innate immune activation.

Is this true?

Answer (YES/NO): NO